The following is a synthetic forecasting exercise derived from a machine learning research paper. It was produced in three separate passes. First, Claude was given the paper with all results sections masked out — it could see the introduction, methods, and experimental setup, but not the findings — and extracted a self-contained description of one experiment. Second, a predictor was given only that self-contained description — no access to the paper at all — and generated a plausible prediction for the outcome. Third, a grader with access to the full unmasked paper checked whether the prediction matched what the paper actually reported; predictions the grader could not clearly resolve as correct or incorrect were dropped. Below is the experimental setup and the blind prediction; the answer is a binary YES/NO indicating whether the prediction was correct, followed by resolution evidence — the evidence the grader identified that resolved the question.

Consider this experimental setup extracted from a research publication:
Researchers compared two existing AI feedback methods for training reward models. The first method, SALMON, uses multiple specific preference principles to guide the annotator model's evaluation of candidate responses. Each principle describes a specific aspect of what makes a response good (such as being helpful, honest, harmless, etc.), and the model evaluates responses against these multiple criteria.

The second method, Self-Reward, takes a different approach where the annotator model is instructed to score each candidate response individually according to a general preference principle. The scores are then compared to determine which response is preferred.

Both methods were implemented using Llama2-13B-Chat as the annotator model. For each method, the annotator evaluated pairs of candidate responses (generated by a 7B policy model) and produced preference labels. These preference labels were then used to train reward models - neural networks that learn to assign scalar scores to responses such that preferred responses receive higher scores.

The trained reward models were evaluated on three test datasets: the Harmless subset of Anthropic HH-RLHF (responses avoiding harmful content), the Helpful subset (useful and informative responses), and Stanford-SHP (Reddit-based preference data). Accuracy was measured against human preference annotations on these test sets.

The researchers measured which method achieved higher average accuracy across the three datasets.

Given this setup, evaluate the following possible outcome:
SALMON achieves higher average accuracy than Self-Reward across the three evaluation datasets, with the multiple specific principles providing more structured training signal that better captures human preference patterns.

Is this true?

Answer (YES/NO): YES